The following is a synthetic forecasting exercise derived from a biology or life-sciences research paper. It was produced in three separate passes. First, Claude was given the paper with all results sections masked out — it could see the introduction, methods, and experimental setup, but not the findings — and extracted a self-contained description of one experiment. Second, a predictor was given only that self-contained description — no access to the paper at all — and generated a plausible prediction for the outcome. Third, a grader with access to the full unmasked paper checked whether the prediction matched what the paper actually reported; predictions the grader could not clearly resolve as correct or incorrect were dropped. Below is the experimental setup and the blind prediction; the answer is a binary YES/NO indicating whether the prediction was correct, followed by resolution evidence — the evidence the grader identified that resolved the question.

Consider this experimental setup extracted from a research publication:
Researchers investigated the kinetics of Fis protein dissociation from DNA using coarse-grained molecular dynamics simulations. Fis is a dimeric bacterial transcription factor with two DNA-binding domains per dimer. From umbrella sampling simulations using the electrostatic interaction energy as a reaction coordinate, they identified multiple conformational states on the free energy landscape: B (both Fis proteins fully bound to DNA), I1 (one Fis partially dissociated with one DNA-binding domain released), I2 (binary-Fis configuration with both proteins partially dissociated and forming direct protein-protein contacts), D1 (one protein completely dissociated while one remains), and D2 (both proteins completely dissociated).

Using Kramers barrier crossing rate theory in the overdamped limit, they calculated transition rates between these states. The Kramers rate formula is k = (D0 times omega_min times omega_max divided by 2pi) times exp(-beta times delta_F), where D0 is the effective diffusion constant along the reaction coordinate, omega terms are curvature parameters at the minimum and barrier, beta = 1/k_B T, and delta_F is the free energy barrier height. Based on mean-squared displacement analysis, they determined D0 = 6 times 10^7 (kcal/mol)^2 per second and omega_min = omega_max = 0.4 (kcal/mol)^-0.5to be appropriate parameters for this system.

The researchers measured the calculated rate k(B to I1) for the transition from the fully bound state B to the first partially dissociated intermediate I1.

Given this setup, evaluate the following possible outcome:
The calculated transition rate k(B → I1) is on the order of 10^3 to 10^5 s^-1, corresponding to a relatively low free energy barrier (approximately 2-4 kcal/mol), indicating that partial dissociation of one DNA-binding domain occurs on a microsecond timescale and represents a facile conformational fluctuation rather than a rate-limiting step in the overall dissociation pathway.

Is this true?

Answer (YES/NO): YES